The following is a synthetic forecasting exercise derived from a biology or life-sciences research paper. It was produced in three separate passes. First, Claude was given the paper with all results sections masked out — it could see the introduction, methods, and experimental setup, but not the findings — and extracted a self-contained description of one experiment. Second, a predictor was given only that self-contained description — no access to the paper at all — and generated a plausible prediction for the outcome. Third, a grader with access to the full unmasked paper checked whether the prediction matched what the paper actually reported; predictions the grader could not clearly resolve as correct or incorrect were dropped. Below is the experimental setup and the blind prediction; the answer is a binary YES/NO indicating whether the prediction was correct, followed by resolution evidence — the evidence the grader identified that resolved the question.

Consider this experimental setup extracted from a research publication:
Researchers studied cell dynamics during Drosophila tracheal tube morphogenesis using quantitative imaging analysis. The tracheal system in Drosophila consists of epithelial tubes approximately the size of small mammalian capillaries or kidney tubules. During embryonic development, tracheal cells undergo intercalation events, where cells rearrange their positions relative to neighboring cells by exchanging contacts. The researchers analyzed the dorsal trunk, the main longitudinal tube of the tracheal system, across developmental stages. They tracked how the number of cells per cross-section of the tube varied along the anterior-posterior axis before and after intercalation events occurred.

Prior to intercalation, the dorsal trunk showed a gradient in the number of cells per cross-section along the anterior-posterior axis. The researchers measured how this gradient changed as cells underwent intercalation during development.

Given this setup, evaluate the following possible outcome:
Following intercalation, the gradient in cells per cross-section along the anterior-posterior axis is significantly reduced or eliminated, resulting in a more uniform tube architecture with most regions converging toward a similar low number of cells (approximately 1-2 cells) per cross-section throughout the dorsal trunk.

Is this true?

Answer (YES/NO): NO